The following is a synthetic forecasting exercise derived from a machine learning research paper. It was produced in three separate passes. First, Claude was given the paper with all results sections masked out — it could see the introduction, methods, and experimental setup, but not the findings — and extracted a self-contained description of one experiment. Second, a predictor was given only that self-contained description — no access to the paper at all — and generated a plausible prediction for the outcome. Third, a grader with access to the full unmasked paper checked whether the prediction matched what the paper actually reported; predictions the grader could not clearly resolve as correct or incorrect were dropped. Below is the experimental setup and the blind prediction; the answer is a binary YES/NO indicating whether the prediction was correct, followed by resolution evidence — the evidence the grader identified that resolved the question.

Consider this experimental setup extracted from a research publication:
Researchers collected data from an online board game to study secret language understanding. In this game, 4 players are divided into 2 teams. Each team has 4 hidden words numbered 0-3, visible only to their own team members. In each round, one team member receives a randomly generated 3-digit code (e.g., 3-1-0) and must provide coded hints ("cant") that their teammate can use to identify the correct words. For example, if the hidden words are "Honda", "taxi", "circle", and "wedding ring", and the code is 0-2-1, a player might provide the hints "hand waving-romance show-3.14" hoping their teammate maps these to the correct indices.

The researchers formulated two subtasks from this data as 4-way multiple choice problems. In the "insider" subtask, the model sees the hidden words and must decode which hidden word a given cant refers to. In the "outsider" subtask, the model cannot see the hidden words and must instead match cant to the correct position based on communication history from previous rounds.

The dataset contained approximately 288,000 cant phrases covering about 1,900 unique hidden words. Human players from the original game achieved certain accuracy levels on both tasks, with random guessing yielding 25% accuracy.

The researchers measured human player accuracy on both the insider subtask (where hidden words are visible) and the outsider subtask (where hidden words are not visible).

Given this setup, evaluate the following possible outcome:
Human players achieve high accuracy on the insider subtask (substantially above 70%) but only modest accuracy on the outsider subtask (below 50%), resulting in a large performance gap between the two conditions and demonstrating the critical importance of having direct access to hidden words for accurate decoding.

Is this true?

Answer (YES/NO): YES